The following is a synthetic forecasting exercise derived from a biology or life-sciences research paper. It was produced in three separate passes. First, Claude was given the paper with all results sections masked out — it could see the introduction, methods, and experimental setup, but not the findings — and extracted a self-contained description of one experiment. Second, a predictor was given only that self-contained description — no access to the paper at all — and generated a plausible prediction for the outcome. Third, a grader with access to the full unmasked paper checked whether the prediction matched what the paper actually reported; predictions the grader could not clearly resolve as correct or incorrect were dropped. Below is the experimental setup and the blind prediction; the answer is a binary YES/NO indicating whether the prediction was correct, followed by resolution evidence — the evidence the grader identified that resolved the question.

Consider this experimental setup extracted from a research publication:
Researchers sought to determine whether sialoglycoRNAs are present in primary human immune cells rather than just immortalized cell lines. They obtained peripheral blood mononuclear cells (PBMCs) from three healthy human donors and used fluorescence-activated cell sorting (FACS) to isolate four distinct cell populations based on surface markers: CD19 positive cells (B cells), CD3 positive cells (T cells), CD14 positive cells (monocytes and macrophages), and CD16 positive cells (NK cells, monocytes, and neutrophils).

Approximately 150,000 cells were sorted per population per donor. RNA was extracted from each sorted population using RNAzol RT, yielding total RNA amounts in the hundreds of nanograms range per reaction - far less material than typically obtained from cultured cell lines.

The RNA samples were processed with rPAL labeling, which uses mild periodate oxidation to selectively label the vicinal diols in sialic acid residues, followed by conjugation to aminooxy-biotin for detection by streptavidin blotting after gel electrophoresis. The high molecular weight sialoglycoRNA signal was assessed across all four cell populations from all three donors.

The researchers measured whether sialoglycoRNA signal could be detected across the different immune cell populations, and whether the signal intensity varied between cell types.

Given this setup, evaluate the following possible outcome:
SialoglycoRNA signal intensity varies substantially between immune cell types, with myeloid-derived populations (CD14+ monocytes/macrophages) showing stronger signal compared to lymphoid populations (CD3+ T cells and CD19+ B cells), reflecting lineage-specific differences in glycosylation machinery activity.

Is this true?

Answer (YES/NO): YES